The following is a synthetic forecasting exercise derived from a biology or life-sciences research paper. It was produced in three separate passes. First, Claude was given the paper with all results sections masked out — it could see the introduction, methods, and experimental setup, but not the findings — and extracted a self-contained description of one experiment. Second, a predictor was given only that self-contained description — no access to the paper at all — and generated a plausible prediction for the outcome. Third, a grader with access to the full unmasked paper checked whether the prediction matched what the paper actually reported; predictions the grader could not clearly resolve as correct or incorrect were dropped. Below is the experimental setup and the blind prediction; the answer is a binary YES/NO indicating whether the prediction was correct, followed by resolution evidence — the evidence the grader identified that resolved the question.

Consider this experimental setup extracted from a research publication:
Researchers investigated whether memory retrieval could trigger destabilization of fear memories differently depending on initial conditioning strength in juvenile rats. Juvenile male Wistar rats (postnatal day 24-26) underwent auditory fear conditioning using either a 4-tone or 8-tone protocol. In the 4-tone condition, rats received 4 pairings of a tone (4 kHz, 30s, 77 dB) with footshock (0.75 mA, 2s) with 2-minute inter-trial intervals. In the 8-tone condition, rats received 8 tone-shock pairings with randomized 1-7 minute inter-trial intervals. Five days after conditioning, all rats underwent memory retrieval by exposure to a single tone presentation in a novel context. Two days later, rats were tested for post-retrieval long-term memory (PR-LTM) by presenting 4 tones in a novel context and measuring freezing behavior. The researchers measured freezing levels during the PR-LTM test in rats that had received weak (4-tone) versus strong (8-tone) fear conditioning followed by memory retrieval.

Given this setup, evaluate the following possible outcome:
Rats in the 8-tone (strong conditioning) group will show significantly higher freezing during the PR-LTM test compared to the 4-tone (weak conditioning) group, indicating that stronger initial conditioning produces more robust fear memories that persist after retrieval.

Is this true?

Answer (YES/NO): YES